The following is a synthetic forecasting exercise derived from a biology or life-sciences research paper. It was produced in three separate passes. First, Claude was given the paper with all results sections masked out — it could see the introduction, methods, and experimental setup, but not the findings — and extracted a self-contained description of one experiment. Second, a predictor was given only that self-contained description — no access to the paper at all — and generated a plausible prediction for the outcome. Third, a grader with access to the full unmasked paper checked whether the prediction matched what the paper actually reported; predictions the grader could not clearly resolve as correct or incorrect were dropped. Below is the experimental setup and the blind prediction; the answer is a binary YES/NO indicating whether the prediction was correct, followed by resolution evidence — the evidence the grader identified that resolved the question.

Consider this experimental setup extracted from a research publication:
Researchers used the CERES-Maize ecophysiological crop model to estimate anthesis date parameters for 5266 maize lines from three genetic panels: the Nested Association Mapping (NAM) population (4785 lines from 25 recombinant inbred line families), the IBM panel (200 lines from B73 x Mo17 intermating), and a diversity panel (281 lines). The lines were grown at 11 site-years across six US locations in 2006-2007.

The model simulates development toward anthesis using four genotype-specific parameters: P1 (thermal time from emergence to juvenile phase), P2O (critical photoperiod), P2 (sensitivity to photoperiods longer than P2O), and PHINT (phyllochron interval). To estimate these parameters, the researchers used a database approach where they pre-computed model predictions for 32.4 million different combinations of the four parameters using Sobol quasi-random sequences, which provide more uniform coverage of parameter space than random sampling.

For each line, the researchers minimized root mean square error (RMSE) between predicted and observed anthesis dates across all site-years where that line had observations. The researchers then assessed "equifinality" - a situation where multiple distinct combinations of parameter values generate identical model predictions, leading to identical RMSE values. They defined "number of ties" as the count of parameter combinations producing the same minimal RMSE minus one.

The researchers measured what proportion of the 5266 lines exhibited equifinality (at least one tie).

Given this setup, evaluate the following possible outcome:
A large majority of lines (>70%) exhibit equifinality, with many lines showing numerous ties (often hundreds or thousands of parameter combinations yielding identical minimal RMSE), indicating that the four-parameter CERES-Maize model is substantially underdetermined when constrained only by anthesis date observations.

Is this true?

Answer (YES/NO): NO